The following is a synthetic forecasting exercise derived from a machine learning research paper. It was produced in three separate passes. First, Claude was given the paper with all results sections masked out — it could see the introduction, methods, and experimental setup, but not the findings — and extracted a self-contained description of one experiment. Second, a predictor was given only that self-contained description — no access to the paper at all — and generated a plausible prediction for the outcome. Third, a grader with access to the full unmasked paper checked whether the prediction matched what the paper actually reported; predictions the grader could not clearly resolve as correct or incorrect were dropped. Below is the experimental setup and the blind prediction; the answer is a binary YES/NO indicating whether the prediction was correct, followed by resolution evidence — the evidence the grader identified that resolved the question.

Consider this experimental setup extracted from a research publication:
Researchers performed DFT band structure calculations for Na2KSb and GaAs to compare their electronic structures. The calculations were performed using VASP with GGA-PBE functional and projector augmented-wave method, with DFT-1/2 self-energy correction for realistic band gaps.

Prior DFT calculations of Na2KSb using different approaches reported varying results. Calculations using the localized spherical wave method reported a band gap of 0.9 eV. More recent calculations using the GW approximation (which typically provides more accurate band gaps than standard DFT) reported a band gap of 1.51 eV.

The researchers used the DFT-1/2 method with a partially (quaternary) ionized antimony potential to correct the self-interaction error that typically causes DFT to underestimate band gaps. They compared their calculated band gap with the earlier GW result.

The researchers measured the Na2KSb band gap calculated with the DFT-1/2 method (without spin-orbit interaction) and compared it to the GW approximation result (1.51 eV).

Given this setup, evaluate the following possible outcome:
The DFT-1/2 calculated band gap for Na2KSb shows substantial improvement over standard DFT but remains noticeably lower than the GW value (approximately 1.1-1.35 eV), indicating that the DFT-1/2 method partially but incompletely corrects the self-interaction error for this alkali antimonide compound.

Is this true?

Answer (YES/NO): NO